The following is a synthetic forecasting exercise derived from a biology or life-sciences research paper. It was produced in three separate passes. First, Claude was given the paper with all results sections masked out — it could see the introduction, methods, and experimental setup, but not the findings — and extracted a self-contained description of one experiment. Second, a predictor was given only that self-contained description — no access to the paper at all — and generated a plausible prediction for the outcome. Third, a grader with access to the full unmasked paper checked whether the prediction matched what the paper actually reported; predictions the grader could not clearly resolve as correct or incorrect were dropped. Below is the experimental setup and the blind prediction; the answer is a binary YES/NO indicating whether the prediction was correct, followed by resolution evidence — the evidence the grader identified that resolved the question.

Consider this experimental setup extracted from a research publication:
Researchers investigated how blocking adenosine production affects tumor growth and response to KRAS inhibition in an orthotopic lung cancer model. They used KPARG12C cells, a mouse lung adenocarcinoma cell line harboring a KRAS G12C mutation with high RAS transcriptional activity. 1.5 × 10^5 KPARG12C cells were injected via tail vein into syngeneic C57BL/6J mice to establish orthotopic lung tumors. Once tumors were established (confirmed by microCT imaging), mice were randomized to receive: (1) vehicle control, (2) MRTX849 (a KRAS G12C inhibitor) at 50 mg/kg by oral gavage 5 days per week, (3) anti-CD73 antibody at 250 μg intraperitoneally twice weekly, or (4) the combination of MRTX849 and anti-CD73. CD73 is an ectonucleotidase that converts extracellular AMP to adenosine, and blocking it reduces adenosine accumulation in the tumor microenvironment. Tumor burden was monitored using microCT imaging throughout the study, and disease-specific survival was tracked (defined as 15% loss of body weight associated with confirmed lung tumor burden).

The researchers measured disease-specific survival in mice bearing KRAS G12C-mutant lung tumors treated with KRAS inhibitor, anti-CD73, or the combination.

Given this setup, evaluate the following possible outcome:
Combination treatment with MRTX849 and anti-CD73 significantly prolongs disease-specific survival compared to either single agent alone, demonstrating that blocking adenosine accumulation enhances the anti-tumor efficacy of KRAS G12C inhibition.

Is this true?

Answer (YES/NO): NO